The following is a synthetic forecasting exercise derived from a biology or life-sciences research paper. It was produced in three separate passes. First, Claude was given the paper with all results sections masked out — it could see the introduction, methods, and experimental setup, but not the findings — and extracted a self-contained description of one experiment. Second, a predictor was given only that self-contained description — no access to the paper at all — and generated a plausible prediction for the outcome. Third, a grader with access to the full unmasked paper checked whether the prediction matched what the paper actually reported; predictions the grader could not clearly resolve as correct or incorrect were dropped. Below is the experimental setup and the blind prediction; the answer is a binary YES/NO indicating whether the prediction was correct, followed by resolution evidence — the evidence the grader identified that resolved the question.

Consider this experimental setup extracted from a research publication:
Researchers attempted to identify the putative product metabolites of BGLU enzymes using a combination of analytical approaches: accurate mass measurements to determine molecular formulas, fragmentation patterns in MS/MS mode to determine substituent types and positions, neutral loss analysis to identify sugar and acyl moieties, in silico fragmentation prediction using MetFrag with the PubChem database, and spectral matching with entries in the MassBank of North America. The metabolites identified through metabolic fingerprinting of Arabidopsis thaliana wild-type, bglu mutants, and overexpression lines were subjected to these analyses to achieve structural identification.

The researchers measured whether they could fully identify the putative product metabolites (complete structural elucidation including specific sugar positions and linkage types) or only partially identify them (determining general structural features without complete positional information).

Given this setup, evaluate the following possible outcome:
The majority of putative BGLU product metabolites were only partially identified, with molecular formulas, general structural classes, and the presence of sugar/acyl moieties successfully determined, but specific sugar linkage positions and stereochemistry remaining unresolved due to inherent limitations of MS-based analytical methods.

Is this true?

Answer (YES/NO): YES